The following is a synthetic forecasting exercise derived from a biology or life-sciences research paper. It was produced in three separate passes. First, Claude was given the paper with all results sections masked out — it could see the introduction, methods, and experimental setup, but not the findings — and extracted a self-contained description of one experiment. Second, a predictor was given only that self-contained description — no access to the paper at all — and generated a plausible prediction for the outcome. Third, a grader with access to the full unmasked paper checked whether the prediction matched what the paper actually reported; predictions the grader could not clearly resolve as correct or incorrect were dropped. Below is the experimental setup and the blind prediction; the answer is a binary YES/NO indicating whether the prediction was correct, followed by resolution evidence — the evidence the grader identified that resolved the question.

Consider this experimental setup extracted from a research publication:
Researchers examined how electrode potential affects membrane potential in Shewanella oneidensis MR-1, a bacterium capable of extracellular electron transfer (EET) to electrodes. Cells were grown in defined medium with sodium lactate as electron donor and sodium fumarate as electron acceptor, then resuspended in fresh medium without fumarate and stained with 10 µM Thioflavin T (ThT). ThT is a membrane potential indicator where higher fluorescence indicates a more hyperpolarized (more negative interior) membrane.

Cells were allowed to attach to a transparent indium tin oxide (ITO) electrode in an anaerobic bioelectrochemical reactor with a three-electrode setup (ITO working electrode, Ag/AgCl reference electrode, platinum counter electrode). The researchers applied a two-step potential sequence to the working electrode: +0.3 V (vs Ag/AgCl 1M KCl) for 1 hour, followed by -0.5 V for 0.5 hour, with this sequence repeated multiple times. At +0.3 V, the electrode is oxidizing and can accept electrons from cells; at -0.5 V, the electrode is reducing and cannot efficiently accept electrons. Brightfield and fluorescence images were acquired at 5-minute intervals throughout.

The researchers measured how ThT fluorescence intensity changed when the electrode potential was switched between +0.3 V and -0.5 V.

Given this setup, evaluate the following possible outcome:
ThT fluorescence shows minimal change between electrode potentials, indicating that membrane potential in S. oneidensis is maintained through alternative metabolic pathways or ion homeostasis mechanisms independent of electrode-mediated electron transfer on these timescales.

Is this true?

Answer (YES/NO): NO